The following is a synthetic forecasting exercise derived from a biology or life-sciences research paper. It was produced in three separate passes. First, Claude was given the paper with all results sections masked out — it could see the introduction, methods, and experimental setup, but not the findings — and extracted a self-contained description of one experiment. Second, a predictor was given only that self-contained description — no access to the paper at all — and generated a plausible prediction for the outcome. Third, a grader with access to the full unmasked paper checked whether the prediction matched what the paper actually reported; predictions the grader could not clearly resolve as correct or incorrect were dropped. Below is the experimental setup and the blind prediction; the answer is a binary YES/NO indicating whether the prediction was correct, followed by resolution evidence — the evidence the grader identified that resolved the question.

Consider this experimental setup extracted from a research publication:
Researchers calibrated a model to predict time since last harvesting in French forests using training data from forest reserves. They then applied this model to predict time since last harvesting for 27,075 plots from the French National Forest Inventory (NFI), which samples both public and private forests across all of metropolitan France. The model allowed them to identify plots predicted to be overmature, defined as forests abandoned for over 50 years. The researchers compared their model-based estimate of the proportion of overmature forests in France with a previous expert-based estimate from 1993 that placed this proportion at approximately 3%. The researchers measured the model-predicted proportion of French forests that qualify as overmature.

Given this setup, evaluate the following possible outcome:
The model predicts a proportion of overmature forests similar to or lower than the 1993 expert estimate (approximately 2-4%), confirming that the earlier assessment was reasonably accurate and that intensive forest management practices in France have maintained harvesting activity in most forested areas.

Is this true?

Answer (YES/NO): YES